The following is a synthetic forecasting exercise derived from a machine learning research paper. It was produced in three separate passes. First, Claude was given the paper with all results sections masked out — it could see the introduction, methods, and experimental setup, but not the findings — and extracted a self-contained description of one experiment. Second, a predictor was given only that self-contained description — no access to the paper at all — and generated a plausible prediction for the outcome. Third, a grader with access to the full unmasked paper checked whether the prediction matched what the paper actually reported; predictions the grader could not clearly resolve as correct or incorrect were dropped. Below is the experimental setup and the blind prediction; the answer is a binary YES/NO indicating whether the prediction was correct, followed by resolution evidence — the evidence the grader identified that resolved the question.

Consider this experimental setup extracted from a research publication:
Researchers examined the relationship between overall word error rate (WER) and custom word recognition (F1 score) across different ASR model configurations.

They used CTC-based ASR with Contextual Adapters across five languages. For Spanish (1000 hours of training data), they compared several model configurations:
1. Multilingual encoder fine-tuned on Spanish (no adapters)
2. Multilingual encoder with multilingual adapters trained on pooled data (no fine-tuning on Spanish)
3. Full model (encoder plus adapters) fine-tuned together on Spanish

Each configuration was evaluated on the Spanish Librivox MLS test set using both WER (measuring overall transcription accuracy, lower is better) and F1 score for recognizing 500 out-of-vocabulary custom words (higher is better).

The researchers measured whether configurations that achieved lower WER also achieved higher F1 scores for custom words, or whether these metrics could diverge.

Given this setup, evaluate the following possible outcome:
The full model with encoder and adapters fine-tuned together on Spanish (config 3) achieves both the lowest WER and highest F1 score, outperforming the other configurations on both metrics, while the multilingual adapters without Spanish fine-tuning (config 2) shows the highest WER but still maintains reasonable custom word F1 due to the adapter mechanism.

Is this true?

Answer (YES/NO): YES